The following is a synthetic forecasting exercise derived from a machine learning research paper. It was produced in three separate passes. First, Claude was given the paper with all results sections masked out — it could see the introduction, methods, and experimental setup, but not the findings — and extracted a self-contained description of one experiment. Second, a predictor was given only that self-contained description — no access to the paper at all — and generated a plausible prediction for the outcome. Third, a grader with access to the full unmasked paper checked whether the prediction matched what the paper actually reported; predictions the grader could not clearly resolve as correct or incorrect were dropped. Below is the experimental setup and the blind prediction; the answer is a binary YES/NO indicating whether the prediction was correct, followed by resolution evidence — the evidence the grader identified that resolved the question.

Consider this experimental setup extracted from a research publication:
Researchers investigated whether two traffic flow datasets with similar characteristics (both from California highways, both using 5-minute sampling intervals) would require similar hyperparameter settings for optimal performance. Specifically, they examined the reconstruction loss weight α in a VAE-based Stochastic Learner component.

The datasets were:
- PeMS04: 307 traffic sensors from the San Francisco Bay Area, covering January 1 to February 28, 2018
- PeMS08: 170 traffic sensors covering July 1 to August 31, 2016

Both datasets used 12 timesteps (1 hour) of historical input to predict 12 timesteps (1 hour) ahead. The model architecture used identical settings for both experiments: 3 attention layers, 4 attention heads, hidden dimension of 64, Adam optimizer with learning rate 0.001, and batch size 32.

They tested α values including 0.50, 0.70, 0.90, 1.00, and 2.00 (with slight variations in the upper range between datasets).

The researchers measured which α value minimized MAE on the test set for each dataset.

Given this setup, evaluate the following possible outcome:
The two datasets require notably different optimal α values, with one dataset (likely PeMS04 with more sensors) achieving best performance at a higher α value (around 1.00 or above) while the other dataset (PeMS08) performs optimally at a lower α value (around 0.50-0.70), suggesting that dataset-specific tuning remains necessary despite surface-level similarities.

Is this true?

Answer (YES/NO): NO